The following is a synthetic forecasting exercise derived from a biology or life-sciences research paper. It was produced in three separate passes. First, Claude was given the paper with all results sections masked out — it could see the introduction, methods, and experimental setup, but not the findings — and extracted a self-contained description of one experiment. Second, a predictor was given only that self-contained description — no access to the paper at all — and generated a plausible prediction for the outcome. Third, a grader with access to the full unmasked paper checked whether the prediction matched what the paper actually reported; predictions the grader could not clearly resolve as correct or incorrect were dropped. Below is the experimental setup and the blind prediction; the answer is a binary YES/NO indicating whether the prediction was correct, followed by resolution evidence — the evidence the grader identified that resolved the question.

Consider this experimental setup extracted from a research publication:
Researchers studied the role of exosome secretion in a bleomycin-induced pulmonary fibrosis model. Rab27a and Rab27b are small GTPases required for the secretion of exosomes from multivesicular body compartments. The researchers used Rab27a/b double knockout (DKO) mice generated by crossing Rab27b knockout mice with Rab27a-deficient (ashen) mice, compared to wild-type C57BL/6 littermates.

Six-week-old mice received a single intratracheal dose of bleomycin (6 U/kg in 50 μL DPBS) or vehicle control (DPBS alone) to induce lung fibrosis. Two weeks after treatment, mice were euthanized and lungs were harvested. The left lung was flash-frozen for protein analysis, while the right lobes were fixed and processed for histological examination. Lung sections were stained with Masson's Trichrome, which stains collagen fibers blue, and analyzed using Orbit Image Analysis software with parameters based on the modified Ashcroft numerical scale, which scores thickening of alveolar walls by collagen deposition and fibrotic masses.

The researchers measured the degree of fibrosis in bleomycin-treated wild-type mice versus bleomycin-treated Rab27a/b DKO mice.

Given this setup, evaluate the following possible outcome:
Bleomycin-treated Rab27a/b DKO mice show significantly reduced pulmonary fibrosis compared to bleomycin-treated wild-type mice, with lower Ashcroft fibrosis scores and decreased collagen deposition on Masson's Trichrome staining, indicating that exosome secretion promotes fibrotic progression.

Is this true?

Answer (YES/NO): YES